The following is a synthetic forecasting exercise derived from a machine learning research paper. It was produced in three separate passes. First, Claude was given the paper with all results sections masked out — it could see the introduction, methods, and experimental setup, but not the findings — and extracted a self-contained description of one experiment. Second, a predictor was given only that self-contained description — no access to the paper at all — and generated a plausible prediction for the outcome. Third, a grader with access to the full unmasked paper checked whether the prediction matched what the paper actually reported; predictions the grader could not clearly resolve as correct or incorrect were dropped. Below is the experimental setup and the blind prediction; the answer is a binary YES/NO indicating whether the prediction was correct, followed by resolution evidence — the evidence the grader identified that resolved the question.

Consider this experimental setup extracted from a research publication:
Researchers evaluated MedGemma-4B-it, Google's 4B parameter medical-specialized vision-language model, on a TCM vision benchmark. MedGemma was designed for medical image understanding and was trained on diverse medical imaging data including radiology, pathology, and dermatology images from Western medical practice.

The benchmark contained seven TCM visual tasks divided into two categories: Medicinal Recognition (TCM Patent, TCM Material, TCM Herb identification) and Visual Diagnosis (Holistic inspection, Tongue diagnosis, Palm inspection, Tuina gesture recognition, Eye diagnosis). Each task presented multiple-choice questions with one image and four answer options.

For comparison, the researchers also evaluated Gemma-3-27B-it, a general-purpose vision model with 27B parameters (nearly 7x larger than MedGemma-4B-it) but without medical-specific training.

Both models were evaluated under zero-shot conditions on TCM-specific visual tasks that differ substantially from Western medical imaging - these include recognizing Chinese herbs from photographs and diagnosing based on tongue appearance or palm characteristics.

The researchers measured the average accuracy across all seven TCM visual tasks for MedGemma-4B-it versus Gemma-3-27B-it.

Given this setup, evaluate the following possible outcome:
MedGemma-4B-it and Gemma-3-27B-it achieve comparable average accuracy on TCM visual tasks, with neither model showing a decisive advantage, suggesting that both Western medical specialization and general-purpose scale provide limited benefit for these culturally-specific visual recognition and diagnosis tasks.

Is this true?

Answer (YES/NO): YES